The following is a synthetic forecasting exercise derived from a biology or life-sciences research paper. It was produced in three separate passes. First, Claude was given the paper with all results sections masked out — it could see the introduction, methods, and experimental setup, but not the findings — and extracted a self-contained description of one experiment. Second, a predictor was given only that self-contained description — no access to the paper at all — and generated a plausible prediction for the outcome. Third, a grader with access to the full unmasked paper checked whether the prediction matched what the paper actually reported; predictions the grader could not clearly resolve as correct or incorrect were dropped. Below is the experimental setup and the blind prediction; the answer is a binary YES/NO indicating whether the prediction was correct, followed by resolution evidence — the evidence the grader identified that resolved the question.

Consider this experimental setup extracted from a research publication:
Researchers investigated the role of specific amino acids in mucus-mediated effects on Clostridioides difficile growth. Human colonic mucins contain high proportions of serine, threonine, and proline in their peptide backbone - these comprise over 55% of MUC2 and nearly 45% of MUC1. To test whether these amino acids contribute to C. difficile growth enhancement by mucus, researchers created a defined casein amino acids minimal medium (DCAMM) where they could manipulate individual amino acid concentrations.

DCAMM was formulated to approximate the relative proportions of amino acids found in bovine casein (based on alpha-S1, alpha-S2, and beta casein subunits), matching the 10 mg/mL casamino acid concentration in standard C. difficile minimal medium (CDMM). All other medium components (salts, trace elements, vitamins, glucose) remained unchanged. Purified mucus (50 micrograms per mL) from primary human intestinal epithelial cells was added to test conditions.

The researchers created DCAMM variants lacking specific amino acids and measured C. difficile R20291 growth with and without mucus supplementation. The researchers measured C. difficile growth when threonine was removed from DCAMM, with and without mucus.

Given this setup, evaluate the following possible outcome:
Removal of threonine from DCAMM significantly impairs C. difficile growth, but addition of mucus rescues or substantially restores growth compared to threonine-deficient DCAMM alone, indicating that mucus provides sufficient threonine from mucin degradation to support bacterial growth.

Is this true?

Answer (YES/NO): NO